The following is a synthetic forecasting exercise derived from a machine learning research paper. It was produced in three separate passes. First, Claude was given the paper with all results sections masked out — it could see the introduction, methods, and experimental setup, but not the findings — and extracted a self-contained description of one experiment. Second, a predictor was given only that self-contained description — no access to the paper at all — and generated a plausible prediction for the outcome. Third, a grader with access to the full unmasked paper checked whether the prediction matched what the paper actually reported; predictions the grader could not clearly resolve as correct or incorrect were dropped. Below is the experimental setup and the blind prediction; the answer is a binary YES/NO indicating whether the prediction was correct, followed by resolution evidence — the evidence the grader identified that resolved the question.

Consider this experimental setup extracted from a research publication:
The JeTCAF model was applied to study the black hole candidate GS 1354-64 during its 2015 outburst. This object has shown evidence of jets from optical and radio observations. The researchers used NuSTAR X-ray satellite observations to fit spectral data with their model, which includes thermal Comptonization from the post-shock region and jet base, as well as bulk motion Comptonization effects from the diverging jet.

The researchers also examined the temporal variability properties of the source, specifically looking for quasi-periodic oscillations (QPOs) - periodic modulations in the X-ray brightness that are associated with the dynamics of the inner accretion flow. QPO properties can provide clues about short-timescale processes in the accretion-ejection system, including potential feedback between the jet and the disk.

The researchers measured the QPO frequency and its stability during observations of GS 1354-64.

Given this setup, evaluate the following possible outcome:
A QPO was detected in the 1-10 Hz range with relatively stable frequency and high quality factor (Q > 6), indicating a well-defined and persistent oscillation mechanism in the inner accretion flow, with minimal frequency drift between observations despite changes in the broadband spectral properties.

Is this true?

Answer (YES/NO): NO